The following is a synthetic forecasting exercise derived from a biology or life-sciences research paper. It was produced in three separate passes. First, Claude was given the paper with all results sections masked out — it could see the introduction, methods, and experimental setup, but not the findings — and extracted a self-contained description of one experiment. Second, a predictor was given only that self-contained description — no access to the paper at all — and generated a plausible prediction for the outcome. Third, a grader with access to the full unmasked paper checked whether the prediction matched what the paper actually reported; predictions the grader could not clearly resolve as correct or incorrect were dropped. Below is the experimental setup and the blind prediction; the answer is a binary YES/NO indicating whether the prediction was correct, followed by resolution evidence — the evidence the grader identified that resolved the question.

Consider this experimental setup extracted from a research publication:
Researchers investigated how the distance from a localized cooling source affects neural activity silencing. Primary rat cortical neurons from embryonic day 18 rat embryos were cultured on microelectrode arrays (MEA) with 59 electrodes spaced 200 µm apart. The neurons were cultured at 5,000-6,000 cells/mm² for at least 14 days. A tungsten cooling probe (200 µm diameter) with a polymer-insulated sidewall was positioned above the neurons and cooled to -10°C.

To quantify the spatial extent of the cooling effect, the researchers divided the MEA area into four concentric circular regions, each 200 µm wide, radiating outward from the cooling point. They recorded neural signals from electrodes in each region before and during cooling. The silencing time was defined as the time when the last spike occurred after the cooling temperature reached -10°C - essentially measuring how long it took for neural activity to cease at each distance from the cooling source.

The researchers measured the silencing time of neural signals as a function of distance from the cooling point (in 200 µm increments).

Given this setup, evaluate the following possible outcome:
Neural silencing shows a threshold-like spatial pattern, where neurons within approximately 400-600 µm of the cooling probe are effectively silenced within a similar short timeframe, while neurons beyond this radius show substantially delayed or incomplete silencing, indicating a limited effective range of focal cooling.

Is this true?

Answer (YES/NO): NO